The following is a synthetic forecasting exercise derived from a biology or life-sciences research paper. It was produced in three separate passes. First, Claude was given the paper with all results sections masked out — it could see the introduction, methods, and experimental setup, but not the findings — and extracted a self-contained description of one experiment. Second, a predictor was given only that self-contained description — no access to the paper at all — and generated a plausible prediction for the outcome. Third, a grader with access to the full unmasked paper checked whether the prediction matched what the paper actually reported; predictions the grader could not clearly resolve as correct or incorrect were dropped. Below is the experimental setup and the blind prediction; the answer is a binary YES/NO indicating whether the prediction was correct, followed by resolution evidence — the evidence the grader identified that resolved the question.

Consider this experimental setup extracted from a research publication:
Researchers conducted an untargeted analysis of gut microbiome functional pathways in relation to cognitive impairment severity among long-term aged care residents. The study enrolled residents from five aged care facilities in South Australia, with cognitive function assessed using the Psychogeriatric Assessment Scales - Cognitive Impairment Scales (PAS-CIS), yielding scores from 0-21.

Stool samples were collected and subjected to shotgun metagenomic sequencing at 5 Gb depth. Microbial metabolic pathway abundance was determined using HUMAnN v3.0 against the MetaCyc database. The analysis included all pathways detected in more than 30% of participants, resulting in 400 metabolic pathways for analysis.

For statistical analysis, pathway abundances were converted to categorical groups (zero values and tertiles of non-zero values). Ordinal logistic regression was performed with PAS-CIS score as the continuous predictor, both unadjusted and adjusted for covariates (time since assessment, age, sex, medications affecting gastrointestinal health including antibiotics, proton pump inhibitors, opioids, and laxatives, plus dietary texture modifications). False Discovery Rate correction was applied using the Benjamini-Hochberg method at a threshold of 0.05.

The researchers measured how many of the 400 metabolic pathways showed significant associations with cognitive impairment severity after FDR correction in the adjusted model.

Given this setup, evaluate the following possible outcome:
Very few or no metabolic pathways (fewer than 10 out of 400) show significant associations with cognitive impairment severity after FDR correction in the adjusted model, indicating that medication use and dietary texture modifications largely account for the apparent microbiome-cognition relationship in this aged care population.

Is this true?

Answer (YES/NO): NO